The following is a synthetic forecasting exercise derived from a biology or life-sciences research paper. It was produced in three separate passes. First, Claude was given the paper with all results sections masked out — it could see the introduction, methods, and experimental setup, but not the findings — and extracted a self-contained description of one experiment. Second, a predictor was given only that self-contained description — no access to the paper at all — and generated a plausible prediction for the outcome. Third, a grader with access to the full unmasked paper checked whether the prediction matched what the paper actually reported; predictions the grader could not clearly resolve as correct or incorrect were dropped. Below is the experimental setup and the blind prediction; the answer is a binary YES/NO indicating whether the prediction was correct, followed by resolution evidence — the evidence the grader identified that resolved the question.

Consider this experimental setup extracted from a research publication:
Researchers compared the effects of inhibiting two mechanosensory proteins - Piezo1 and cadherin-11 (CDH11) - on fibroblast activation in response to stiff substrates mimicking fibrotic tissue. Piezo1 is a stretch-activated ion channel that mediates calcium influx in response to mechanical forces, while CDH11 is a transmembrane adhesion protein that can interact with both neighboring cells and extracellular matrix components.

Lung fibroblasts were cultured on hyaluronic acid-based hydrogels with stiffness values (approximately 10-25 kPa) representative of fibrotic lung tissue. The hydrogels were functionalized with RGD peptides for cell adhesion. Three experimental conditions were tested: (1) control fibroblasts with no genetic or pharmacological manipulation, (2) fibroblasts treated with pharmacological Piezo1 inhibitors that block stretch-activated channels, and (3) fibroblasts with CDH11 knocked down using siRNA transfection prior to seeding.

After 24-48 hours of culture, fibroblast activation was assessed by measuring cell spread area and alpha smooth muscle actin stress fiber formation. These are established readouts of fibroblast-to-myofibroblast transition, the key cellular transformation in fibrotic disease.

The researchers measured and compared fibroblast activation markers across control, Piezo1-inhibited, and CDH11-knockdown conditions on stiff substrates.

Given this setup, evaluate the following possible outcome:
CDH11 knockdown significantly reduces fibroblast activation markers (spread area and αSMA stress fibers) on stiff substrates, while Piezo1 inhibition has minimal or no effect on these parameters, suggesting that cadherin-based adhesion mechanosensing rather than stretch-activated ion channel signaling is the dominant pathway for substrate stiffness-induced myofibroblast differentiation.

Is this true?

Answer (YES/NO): YES